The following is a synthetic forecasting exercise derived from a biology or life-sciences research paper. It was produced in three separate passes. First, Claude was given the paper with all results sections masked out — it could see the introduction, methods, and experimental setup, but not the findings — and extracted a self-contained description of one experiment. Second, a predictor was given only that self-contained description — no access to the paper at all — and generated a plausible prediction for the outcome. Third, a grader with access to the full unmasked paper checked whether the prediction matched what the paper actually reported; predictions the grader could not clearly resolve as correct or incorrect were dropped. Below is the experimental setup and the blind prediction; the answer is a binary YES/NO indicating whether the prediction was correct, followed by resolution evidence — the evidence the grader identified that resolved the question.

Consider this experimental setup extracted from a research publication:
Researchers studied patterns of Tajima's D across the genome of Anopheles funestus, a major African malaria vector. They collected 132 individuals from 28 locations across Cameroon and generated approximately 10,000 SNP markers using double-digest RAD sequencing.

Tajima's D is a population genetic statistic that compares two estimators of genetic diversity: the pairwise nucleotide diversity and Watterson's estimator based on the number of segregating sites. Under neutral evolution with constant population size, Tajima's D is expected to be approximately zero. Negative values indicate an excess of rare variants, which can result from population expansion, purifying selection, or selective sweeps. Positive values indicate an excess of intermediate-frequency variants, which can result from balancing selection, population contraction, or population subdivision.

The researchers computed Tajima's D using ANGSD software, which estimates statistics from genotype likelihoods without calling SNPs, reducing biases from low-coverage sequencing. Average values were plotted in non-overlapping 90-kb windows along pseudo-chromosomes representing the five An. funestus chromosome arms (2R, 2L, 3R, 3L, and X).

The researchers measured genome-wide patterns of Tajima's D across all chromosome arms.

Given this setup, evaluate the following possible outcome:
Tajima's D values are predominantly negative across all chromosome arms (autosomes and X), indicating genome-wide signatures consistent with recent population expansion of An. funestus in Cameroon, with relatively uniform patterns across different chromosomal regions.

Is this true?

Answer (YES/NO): NO